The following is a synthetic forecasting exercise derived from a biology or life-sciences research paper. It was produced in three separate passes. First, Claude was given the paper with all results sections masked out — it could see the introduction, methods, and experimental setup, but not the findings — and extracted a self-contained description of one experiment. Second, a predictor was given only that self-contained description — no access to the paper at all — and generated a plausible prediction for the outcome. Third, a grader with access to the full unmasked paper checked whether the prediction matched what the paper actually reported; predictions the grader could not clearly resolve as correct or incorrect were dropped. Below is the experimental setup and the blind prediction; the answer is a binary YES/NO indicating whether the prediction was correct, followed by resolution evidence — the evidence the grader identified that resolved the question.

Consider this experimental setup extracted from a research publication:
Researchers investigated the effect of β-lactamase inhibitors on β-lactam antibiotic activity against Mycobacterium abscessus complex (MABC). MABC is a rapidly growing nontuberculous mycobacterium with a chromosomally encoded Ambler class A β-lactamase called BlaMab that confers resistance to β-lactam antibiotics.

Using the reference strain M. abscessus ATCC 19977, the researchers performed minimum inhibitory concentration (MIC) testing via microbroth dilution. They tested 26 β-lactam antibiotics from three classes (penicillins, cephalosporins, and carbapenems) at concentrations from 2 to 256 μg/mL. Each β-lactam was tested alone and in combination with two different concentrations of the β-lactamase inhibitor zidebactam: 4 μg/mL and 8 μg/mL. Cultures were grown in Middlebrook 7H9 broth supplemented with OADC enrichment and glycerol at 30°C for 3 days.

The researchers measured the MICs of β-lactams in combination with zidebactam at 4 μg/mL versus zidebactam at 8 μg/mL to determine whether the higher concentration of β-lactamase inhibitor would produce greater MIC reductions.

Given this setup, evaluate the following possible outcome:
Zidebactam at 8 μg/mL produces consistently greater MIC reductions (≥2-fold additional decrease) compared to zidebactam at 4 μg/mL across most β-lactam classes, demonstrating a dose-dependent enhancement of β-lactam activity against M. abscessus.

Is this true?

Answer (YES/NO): NO